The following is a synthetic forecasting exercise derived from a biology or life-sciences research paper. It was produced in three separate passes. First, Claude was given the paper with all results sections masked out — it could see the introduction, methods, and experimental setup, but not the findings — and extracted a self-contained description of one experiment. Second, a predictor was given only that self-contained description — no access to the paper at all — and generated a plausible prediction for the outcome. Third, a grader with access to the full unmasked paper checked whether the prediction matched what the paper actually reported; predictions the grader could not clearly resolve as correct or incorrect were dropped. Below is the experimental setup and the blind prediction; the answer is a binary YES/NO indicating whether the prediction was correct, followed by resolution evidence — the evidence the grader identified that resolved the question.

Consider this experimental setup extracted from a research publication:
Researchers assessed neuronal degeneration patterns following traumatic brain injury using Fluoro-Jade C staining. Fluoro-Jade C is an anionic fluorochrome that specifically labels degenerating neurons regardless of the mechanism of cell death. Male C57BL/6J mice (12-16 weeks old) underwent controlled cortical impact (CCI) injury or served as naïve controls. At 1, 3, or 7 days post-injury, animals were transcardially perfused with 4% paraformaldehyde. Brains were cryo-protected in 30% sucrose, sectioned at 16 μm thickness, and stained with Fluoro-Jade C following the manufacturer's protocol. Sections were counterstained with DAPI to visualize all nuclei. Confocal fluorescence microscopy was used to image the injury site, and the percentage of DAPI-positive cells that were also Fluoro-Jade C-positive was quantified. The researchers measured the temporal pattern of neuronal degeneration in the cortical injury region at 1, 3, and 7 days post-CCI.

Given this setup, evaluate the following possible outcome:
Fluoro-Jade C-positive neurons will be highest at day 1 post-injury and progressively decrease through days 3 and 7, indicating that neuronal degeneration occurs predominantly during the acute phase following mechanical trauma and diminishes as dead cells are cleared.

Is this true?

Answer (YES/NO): NO